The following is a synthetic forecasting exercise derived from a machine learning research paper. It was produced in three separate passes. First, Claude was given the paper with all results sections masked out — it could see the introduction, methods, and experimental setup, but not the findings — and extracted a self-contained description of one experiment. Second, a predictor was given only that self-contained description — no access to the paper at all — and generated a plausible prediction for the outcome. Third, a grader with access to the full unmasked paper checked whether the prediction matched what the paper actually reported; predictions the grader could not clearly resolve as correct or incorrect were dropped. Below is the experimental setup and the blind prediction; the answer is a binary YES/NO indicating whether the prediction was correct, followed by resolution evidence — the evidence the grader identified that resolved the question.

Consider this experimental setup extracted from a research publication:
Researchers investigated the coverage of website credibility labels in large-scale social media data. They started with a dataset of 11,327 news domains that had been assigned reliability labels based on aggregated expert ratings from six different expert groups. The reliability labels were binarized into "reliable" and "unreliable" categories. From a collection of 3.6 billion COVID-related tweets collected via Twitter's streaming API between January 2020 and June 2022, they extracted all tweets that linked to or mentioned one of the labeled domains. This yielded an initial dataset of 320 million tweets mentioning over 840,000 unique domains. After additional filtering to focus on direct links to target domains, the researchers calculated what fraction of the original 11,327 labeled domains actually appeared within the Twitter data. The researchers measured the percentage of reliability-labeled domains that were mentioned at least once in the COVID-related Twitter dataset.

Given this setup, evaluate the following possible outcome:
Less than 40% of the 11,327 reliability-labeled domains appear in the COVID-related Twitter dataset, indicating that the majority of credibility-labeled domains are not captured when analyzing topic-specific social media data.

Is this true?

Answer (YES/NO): NO